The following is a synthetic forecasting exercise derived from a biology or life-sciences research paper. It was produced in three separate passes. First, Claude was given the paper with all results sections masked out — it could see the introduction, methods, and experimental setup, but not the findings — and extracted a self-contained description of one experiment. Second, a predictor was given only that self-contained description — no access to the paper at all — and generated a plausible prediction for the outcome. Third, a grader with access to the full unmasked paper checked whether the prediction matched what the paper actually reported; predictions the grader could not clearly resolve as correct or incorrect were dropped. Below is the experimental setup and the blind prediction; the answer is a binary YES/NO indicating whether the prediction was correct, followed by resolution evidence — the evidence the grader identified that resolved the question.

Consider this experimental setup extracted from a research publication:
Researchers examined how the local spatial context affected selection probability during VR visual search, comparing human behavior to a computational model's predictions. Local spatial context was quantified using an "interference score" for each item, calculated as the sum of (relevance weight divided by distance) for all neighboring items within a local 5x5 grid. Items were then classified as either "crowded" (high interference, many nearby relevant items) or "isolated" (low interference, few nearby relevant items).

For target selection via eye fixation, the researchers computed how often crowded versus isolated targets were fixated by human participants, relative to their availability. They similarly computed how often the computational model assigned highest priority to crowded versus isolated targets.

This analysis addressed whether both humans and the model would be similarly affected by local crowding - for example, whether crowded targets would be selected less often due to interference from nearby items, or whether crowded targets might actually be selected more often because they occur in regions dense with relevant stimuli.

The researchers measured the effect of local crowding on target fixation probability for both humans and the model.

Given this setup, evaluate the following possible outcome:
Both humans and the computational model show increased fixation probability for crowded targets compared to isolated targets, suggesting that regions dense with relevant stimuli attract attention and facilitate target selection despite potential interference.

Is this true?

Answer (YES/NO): NO